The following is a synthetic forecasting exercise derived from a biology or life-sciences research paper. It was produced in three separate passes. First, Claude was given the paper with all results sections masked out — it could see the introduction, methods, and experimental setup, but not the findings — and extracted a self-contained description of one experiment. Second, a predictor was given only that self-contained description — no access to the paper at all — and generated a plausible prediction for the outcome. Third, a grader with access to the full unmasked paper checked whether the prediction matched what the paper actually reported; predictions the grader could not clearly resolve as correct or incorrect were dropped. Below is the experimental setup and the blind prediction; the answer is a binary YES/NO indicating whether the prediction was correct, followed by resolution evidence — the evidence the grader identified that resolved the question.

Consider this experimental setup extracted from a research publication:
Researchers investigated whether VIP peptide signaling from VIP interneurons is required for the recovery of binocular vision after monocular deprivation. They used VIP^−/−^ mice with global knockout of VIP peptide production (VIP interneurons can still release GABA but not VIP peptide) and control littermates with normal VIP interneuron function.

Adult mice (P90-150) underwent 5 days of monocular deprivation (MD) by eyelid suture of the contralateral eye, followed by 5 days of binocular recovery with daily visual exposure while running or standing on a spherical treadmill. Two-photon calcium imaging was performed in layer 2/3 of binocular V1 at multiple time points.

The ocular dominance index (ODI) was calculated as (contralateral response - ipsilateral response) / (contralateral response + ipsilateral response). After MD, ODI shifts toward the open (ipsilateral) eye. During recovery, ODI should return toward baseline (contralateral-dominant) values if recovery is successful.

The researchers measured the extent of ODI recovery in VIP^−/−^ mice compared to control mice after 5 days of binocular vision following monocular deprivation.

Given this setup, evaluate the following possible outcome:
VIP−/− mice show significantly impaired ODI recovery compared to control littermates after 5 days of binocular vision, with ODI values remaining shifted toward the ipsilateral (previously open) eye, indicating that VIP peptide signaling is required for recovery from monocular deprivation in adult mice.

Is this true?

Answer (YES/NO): NO